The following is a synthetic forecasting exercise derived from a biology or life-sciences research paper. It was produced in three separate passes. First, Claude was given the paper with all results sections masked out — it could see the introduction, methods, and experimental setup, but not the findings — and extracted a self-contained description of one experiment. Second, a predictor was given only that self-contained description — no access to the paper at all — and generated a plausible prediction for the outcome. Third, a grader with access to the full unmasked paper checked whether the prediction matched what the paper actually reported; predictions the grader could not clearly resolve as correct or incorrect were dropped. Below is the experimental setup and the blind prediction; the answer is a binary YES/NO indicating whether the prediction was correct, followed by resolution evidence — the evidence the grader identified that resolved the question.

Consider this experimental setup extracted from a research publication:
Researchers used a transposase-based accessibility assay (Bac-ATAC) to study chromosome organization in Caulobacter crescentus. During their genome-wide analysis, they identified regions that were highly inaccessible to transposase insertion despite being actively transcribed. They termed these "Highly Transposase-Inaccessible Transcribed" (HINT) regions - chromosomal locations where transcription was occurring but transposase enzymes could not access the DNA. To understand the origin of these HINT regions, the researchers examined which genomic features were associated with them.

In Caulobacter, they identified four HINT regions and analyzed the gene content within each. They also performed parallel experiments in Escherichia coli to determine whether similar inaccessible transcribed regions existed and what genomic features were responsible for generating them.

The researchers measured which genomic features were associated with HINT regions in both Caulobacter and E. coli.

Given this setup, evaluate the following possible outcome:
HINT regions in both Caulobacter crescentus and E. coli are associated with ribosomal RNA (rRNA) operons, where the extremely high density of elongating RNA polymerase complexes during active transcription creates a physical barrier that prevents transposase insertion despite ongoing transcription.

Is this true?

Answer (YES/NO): NO